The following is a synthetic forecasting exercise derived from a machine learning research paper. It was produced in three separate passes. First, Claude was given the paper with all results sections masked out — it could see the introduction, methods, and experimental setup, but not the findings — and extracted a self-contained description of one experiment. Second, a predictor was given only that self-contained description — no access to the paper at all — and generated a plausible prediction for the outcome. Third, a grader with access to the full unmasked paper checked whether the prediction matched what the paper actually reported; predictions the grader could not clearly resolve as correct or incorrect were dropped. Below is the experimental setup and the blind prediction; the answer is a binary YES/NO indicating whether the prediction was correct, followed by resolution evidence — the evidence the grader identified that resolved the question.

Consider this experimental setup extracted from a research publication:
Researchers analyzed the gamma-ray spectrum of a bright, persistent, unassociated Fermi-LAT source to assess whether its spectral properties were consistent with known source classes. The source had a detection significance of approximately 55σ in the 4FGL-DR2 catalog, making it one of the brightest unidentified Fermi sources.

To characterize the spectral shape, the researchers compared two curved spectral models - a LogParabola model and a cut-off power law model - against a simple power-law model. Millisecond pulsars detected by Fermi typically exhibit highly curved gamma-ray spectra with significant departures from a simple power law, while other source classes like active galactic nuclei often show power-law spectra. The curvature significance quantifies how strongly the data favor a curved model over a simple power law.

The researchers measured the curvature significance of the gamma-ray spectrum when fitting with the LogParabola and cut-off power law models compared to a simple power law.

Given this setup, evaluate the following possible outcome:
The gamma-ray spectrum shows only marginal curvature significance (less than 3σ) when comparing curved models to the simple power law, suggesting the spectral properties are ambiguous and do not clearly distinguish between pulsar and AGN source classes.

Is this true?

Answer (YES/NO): NO